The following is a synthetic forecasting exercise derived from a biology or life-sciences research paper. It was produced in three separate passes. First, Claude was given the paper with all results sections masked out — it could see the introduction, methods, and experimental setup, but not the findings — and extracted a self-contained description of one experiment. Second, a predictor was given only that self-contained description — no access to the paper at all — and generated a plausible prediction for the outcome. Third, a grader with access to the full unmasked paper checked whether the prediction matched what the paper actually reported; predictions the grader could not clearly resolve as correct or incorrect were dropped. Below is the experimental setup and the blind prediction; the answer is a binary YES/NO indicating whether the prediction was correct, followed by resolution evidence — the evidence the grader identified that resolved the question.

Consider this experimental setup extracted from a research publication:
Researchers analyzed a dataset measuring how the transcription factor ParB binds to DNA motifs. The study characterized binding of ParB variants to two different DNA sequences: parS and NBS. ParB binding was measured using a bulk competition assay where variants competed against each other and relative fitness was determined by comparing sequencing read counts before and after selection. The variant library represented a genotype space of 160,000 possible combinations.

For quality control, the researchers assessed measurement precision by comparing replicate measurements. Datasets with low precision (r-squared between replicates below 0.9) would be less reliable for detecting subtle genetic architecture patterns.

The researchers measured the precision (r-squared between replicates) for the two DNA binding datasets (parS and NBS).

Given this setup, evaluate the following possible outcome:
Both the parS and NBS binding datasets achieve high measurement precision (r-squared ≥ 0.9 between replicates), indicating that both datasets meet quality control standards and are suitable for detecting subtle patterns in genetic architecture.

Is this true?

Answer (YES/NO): NO